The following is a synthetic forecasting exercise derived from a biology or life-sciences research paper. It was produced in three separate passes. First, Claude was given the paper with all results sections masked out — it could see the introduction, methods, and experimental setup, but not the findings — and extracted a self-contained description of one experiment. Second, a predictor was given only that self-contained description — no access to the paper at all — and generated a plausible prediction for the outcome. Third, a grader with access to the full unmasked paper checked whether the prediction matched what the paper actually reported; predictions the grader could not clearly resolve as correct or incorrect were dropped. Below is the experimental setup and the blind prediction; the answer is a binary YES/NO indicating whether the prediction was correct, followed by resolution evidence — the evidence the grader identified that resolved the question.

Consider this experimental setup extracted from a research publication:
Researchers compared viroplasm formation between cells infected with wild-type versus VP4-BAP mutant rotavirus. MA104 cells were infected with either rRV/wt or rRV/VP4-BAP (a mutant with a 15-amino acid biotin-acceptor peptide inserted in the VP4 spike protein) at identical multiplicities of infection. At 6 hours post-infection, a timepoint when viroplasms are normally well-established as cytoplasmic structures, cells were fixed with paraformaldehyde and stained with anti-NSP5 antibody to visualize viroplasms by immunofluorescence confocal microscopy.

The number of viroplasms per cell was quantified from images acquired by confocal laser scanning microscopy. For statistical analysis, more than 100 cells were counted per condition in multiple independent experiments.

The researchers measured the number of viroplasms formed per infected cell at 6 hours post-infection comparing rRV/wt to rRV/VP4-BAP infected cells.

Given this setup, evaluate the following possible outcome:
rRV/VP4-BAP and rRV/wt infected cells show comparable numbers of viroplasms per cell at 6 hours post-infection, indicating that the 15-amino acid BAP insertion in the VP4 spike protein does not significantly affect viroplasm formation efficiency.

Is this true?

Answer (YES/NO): NO